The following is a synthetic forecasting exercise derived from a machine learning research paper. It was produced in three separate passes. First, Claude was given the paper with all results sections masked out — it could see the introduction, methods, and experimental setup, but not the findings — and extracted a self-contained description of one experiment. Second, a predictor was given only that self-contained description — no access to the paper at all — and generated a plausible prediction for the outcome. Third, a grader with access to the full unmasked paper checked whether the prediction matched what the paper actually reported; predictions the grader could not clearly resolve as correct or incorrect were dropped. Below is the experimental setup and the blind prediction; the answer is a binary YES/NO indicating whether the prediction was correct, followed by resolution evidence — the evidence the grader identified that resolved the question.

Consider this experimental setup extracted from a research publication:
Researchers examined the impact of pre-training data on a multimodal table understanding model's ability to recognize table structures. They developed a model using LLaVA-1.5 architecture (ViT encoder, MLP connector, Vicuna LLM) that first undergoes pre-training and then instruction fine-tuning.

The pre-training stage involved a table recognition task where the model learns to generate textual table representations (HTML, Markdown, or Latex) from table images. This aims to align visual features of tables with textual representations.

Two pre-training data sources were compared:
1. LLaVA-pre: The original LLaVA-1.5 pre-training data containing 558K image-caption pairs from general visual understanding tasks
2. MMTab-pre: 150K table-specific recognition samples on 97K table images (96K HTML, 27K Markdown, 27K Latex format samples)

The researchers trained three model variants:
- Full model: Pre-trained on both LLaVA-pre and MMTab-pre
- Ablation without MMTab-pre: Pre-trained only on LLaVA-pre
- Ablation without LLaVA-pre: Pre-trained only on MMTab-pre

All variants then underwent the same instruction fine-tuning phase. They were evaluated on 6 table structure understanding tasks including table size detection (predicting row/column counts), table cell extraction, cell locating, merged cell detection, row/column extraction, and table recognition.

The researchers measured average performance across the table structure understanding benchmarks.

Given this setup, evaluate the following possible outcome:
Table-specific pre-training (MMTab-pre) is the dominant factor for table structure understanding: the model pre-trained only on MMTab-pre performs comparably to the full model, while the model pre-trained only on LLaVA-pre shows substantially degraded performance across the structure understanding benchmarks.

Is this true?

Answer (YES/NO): NO